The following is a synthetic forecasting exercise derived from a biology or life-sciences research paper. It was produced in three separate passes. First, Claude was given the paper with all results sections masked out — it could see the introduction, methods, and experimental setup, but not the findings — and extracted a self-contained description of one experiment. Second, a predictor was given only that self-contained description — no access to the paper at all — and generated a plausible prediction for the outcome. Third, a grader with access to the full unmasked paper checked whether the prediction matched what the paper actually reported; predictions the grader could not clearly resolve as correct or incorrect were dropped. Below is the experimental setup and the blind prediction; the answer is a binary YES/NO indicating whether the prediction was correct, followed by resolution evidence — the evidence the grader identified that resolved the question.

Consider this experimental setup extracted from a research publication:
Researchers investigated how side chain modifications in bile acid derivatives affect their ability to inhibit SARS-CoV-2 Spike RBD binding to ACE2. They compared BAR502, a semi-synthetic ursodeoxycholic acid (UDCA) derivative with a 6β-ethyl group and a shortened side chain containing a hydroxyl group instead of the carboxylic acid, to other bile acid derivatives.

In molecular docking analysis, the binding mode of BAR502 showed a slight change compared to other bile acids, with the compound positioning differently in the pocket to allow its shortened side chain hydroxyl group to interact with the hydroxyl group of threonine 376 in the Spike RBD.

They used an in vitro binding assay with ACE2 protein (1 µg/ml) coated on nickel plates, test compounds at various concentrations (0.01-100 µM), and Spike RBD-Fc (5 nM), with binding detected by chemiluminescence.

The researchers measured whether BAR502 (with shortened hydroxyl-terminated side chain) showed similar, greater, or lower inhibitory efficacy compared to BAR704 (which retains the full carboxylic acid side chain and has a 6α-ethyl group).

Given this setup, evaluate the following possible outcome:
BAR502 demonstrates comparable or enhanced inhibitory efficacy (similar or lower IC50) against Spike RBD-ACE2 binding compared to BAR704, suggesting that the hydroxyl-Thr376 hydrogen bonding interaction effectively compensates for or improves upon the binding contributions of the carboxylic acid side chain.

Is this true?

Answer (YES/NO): NO